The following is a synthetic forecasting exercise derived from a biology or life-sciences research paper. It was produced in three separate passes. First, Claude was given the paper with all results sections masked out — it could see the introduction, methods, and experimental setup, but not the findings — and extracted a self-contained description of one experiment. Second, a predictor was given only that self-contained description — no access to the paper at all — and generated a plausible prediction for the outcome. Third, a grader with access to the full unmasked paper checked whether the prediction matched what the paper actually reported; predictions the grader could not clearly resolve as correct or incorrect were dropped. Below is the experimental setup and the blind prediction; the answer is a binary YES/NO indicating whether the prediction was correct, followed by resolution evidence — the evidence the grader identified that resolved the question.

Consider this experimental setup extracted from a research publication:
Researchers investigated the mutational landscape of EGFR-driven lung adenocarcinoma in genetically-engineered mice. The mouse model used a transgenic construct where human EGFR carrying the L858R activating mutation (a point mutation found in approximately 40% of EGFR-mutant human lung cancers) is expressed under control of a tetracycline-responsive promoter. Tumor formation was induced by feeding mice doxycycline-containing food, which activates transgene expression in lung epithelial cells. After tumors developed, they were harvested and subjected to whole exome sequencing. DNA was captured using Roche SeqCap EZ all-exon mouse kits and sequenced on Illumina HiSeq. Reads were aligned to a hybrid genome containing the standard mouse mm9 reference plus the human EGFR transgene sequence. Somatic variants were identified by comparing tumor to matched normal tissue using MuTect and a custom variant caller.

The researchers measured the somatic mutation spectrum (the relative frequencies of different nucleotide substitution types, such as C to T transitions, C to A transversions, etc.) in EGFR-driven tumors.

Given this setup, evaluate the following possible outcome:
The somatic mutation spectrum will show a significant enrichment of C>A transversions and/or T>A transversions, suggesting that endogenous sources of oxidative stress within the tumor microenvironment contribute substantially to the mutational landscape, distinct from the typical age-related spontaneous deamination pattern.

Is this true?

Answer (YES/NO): NO